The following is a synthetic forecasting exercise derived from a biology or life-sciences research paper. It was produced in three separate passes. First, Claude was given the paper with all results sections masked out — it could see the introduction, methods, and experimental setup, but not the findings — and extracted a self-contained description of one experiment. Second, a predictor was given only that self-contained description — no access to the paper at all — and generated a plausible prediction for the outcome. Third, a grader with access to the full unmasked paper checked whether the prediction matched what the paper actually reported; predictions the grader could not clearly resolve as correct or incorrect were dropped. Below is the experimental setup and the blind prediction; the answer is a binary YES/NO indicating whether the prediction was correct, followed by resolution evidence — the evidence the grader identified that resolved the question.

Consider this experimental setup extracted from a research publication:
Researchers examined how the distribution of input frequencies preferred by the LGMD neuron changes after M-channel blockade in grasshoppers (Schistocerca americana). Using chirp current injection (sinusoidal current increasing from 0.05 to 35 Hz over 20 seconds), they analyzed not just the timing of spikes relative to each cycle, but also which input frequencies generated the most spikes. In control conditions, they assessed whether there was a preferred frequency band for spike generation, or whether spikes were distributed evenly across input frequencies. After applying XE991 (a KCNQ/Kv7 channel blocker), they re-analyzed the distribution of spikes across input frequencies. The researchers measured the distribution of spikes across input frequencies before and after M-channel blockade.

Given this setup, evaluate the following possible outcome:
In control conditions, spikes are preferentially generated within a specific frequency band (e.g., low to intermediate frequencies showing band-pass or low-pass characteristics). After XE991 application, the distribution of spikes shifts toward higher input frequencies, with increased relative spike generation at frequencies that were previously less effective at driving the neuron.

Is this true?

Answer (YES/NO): NO